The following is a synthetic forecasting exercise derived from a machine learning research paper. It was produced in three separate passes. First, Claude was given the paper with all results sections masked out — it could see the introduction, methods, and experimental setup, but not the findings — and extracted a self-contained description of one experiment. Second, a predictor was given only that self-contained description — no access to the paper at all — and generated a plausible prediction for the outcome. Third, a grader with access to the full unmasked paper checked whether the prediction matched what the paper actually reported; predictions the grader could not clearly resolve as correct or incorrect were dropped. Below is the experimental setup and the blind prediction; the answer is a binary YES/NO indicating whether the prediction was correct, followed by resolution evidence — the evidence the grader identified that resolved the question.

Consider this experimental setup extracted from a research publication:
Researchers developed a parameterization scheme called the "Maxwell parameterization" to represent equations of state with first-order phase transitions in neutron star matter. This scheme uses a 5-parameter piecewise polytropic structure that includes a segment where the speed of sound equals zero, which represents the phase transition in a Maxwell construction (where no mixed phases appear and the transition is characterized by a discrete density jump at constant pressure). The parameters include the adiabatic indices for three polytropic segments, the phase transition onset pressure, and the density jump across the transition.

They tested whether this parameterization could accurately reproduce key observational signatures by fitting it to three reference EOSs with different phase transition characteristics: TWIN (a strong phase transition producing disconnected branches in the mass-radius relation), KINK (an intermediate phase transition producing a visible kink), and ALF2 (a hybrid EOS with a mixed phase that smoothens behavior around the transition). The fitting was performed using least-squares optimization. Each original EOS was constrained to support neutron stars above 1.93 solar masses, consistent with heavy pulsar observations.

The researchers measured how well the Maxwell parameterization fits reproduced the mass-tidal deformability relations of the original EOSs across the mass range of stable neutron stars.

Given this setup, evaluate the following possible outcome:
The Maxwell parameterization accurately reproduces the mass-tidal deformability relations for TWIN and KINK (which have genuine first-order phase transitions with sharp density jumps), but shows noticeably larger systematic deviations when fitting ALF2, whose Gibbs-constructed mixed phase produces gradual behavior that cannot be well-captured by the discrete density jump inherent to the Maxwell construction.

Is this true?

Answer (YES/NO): NO